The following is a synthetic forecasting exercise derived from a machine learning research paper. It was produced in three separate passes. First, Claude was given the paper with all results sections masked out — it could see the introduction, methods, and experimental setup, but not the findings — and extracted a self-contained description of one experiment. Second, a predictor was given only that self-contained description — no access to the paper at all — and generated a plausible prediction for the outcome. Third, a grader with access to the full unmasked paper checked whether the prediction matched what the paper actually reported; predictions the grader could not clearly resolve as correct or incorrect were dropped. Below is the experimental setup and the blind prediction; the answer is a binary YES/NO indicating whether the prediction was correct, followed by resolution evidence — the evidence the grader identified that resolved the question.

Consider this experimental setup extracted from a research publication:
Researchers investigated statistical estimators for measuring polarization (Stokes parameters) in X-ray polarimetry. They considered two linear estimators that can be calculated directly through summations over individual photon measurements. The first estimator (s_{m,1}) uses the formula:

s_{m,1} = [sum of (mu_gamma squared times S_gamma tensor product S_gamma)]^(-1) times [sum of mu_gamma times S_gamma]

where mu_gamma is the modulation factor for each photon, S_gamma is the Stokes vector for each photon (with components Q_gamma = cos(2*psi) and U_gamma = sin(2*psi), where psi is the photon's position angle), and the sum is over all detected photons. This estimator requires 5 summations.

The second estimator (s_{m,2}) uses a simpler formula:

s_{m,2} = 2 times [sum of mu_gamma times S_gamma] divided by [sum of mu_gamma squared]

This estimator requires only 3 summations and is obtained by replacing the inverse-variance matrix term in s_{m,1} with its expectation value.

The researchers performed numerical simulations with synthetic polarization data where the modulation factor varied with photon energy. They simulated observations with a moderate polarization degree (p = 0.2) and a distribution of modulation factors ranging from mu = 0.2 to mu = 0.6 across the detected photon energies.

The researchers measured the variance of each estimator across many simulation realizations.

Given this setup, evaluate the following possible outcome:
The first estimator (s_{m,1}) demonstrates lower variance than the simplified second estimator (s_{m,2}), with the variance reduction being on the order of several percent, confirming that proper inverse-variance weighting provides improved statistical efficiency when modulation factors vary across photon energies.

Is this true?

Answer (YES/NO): NO